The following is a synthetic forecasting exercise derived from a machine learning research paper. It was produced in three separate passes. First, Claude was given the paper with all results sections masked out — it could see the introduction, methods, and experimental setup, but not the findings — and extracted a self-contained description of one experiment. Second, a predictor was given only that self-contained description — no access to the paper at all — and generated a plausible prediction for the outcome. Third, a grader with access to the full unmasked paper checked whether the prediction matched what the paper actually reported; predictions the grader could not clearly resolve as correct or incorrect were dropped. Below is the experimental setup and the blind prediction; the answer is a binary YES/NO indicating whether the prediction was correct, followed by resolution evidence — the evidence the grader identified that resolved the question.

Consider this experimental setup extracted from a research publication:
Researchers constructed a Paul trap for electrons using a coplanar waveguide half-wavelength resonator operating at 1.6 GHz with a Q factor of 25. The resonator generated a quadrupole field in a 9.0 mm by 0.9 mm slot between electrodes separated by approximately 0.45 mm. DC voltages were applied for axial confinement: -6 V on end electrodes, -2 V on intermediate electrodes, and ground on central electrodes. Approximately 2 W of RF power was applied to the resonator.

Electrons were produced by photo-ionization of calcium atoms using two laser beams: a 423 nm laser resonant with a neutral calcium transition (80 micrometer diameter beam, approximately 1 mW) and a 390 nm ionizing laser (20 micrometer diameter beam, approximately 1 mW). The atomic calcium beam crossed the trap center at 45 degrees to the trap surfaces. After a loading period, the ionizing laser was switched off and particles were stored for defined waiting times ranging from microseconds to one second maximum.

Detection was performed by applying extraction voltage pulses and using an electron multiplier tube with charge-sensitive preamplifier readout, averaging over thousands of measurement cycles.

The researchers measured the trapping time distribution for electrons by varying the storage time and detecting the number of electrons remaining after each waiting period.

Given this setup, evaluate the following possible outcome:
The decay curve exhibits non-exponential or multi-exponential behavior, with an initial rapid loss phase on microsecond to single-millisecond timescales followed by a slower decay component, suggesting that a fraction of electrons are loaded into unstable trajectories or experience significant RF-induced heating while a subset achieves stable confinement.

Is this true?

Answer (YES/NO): NO